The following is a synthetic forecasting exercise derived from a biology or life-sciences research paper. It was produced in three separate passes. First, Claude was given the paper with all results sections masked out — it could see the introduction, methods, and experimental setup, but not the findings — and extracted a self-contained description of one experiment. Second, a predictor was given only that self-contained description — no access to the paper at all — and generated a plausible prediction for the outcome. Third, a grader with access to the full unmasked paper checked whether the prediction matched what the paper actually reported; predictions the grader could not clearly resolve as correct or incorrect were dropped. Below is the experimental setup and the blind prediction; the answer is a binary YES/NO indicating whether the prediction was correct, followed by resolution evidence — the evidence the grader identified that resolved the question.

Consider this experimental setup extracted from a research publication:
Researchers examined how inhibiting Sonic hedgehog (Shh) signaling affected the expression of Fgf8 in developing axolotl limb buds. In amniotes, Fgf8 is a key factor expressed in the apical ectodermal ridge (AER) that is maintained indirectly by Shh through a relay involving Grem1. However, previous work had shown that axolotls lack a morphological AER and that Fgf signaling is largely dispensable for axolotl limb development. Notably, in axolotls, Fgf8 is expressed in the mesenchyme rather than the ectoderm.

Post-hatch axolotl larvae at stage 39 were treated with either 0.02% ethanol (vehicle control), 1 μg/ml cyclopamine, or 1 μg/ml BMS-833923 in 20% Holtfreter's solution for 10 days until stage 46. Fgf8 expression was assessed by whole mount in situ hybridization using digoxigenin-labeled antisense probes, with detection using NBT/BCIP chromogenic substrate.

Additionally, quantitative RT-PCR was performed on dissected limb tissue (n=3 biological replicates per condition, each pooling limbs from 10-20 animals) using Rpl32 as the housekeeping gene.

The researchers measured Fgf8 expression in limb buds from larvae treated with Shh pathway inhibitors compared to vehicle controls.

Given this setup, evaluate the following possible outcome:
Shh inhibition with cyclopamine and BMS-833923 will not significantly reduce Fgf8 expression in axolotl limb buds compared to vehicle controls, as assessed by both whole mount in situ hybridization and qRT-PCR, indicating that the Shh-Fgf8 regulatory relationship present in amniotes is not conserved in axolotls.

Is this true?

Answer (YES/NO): NO